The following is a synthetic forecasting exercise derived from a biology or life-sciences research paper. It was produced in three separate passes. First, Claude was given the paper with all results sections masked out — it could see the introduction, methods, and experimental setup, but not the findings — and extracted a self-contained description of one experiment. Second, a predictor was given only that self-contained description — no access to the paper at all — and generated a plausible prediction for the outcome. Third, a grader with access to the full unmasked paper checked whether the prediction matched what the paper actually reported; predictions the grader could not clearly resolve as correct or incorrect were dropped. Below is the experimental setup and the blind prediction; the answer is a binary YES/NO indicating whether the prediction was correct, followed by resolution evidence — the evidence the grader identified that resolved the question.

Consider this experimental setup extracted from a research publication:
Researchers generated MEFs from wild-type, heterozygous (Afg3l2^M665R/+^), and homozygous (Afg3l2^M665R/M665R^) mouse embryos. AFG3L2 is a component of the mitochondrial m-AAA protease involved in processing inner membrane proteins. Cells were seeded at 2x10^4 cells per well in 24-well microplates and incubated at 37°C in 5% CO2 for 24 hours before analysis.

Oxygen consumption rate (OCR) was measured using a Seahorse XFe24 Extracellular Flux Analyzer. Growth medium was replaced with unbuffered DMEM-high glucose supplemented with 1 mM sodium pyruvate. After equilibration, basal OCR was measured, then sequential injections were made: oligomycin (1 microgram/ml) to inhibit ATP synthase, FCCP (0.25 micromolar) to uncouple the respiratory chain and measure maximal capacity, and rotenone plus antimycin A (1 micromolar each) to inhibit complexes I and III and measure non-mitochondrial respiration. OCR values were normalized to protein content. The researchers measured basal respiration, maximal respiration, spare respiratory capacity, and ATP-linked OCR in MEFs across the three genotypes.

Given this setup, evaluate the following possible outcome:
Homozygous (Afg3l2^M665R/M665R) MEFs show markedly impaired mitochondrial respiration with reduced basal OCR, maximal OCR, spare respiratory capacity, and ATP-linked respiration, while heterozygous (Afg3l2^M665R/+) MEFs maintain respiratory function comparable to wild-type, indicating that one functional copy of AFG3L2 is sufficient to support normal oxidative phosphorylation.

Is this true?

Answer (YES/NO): NO